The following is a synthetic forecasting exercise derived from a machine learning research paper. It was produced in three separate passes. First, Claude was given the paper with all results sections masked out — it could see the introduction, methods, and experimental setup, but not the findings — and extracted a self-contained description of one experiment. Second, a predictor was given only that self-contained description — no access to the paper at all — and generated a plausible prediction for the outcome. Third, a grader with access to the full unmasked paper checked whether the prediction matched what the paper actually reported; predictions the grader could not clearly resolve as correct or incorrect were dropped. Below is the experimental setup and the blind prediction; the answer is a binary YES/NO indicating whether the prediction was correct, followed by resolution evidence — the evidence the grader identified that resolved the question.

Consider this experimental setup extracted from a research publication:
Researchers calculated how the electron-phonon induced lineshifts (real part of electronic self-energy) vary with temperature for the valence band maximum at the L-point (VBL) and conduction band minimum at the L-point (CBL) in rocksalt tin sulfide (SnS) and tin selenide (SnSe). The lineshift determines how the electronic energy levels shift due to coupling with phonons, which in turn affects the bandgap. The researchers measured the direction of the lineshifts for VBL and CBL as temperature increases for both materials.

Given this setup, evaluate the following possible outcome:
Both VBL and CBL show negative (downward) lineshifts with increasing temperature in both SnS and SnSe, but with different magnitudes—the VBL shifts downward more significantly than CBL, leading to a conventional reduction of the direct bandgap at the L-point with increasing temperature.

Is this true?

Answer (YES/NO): NO